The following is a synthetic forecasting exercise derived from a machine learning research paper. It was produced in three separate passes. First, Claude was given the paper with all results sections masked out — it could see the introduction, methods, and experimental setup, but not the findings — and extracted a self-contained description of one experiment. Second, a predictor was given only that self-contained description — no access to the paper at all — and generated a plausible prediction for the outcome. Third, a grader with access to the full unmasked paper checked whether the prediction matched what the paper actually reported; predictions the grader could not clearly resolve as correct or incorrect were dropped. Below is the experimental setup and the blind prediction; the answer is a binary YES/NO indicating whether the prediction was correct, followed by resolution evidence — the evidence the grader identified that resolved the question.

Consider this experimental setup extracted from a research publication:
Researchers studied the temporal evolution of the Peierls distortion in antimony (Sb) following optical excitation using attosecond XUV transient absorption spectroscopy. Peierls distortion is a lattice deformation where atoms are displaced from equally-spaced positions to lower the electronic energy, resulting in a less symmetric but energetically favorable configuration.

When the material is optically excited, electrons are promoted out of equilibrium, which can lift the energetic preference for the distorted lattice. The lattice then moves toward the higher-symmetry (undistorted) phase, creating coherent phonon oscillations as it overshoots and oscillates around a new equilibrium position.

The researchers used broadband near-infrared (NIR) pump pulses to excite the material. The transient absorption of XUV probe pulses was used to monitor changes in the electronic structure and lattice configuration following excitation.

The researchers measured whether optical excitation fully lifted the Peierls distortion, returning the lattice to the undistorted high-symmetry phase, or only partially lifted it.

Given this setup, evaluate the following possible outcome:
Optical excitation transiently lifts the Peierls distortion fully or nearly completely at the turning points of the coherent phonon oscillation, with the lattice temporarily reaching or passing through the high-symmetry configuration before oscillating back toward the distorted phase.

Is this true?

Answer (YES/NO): NO